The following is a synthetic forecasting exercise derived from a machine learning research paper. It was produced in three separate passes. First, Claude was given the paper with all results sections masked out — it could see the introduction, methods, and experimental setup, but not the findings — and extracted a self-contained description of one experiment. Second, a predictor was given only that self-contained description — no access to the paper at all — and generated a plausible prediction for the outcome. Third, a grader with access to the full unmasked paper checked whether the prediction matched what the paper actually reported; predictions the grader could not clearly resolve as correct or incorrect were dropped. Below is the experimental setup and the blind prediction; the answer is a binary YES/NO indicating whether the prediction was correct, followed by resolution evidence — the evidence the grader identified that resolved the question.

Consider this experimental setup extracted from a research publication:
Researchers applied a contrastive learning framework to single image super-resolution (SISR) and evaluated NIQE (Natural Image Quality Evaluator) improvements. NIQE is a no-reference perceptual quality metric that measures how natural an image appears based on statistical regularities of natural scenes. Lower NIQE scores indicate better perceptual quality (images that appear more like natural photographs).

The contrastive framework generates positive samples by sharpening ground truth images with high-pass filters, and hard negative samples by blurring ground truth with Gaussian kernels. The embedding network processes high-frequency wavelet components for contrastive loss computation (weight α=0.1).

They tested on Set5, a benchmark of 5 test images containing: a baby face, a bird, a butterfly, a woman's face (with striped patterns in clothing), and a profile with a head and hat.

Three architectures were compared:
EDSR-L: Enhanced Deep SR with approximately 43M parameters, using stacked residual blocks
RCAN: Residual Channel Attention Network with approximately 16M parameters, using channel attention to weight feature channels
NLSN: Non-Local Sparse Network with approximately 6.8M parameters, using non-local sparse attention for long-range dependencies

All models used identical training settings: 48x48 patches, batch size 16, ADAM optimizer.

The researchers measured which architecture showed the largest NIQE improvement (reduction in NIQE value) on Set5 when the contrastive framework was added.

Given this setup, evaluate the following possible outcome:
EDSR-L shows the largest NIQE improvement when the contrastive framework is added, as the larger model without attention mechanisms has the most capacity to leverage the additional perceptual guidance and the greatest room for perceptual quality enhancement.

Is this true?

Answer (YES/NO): NO